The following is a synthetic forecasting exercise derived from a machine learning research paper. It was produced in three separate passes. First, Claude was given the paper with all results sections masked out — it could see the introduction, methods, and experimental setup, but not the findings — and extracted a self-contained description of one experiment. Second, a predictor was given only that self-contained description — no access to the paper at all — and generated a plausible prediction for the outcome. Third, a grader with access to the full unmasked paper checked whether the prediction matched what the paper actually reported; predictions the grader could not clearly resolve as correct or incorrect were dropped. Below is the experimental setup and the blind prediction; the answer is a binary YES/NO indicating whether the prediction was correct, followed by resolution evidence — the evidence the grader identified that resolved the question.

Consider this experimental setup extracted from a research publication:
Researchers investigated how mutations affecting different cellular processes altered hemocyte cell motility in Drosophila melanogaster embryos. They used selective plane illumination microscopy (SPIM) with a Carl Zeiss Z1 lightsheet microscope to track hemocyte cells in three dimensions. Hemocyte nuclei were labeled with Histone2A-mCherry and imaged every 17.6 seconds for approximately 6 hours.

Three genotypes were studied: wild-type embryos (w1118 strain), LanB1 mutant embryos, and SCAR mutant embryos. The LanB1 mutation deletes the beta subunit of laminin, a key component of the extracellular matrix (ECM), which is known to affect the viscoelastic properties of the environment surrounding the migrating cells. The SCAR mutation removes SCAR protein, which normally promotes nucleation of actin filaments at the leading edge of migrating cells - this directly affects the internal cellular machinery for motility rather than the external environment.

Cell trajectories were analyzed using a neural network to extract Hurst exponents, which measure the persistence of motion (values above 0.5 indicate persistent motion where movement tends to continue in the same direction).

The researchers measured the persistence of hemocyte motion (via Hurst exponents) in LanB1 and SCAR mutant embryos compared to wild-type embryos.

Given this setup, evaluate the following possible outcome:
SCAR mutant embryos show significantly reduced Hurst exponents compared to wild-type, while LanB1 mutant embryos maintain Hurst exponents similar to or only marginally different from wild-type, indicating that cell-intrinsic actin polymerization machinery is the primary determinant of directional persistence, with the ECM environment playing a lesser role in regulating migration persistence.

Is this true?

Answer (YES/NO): NO